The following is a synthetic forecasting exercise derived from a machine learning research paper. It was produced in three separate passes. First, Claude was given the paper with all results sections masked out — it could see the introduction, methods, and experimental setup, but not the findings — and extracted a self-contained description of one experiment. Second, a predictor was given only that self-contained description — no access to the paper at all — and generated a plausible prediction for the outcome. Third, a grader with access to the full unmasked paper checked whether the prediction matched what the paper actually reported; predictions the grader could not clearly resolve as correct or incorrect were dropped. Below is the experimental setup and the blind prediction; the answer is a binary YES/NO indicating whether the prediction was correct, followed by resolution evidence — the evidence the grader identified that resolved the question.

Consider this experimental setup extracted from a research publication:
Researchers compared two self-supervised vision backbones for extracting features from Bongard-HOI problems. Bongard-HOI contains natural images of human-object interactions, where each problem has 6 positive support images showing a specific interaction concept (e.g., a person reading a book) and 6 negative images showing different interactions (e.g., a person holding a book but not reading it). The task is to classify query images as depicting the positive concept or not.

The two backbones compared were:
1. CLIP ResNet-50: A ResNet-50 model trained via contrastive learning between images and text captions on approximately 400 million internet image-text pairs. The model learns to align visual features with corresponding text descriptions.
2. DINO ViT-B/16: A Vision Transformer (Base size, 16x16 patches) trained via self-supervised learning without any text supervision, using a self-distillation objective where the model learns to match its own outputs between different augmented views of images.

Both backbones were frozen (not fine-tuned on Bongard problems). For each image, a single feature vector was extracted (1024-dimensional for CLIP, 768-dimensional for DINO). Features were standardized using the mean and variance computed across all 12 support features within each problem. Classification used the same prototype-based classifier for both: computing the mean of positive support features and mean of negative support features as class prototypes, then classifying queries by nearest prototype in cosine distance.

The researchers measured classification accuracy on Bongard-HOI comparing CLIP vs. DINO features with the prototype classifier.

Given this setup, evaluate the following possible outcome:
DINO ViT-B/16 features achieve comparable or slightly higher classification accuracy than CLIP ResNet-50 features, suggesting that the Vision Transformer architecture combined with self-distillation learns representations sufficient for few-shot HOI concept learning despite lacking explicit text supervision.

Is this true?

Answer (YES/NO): YES